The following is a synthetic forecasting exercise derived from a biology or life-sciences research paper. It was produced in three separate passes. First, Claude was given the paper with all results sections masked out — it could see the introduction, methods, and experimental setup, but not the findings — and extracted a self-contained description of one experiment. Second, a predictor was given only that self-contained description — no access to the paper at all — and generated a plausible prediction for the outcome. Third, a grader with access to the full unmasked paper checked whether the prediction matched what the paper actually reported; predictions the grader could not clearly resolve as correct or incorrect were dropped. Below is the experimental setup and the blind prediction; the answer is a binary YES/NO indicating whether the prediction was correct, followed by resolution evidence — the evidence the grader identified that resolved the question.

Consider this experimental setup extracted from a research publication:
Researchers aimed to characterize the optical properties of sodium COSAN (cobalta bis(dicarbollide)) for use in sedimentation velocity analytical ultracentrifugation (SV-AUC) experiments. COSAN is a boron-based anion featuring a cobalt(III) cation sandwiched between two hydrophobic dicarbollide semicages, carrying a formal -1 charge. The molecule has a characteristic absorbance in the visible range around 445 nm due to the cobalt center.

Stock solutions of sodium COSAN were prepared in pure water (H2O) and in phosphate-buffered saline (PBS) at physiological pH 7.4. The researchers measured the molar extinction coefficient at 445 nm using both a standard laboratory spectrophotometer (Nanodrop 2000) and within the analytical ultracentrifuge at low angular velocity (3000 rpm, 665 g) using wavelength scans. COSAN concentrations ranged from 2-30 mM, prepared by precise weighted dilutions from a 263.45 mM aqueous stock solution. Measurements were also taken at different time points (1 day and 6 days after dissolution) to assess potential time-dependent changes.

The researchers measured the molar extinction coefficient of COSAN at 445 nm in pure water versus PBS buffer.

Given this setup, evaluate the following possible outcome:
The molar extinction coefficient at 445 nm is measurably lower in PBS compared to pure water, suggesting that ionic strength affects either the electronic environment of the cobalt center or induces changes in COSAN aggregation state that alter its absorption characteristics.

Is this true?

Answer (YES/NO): NO